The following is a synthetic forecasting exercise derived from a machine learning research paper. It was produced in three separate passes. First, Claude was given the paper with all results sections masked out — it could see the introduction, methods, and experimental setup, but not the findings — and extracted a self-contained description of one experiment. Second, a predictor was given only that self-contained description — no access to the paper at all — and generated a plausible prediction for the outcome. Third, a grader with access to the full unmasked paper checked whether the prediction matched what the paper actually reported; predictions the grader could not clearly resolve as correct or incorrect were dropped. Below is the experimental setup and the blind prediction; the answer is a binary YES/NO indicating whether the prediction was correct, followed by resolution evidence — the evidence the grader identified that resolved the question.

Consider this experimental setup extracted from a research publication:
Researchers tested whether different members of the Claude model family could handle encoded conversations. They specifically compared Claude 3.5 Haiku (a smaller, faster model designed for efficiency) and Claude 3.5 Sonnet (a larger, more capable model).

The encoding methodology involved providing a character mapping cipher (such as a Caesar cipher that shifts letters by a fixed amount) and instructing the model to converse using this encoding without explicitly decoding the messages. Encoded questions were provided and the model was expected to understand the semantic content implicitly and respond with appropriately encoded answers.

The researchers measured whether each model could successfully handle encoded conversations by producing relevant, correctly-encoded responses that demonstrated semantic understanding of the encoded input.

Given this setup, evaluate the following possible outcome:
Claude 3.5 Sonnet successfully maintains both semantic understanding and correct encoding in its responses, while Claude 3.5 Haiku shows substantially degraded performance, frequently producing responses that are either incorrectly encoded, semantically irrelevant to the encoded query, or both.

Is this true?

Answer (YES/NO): YES